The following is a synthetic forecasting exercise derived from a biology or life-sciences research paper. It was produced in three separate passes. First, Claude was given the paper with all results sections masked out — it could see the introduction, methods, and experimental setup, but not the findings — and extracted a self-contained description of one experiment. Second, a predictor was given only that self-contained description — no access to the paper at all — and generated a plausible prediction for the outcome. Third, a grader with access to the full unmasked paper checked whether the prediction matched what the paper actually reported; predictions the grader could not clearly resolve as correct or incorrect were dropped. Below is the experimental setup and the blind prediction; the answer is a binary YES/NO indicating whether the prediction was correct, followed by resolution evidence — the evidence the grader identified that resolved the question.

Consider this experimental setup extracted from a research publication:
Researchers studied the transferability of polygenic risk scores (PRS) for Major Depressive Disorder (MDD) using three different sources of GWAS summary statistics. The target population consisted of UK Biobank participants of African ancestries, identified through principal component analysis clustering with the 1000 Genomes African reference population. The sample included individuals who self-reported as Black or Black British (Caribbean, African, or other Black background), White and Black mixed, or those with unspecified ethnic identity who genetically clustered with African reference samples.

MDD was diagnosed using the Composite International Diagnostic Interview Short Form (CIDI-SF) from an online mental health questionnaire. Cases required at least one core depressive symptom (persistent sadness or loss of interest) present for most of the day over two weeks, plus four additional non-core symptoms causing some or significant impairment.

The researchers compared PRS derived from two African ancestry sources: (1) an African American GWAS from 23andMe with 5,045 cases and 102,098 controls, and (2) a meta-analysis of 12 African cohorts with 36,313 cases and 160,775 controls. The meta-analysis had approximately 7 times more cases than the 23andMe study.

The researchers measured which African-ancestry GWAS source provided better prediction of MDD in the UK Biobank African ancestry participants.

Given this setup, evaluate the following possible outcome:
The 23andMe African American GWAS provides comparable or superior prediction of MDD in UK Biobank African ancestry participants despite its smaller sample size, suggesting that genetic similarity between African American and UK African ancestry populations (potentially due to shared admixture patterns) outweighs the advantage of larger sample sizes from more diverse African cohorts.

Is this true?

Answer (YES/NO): YES